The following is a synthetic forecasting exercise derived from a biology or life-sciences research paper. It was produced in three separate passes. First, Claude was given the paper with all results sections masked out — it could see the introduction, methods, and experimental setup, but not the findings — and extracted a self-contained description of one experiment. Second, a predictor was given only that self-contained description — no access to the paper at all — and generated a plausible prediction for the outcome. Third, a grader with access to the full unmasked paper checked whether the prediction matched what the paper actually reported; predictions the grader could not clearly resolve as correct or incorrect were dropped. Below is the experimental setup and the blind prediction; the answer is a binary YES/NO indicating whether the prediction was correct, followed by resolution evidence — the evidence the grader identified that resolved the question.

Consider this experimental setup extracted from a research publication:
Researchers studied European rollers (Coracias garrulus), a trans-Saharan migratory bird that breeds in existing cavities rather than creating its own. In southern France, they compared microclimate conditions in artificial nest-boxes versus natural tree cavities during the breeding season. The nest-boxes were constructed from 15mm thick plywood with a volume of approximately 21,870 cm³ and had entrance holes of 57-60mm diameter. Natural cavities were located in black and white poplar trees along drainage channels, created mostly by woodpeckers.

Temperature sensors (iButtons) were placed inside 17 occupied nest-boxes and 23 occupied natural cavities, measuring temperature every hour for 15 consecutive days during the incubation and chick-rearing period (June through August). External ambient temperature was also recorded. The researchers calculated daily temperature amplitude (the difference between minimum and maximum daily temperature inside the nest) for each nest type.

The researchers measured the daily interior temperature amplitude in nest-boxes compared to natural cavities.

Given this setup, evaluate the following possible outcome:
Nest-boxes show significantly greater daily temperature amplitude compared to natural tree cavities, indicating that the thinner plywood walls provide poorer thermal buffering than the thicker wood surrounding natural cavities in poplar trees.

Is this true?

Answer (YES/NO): YES